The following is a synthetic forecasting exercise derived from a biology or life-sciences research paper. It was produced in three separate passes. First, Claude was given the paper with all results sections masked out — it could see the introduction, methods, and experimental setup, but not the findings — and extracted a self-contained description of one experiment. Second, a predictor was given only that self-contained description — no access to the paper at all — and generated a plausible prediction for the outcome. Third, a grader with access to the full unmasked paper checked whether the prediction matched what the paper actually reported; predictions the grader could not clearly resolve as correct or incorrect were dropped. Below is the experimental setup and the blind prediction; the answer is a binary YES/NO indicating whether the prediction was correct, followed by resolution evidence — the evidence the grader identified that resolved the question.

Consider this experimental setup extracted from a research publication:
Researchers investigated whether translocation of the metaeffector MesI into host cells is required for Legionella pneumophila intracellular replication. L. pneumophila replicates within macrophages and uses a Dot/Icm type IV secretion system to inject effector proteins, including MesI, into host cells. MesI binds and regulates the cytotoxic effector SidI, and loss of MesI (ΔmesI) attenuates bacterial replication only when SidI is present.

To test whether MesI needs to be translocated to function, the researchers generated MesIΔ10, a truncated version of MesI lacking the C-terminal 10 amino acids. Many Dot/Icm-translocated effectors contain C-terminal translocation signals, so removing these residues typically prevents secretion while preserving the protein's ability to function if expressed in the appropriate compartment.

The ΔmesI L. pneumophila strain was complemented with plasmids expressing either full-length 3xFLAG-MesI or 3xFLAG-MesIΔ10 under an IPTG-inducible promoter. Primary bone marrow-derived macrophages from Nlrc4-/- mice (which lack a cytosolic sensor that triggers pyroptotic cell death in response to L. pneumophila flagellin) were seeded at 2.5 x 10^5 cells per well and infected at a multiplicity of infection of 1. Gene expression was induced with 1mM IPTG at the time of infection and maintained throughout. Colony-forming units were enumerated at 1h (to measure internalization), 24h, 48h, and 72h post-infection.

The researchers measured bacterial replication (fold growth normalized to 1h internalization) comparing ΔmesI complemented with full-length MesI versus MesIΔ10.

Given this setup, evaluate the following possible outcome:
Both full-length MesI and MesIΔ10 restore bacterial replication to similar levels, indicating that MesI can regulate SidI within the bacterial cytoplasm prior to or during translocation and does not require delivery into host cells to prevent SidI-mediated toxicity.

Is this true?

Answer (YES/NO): YES